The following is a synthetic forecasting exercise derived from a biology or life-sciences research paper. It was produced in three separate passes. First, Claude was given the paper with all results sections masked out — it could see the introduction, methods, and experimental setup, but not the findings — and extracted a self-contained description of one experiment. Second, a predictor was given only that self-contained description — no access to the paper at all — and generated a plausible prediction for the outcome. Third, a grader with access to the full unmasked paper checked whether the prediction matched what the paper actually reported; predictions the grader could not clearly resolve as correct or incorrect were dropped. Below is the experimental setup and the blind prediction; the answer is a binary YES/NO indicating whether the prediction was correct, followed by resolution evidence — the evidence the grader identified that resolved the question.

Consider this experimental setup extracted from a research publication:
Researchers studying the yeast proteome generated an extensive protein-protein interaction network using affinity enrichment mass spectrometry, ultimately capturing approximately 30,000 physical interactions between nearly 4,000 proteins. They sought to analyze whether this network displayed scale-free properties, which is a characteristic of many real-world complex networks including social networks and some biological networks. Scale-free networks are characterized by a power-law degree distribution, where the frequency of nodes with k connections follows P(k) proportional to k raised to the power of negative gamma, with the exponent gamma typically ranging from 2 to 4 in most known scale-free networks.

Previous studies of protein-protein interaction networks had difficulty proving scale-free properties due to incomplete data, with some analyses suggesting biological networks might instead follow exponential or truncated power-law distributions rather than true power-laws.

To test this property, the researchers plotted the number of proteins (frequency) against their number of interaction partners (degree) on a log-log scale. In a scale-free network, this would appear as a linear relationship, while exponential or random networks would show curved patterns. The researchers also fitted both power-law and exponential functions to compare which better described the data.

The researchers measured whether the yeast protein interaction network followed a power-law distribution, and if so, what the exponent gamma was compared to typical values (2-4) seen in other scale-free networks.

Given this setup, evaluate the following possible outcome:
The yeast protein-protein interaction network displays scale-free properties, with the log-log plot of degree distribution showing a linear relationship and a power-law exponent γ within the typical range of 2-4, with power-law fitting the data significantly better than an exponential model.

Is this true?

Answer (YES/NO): NO